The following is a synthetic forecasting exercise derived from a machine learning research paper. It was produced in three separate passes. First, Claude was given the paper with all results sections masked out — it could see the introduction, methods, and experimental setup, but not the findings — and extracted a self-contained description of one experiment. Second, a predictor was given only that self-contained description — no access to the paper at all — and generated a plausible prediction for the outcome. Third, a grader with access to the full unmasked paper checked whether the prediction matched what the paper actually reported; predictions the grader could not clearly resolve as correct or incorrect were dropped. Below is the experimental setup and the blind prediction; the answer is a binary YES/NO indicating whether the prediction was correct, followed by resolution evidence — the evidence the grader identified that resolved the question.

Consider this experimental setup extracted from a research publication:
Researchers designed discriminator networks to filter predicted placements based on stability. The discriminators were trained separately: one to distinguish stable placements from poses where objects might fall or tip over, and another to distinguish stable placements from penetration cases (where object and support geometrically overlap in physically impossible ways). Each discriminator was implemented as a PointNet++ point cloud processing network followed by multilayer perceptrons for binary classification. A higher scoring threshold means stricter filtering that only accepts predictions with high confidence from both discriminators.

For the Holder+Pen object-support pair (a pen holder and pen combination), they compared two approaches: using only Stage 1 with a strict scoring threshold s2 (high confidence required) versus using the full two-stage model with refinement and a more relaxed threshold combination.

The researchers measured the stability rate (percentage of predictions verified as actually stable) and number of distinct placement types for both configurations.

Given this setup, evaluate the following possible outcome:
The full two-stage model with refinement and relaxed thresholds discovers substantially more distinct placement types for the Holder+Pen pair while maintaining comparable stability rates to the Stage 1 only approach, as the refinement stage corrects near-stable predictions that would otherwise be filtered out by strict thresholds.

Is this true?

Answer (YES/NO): NO